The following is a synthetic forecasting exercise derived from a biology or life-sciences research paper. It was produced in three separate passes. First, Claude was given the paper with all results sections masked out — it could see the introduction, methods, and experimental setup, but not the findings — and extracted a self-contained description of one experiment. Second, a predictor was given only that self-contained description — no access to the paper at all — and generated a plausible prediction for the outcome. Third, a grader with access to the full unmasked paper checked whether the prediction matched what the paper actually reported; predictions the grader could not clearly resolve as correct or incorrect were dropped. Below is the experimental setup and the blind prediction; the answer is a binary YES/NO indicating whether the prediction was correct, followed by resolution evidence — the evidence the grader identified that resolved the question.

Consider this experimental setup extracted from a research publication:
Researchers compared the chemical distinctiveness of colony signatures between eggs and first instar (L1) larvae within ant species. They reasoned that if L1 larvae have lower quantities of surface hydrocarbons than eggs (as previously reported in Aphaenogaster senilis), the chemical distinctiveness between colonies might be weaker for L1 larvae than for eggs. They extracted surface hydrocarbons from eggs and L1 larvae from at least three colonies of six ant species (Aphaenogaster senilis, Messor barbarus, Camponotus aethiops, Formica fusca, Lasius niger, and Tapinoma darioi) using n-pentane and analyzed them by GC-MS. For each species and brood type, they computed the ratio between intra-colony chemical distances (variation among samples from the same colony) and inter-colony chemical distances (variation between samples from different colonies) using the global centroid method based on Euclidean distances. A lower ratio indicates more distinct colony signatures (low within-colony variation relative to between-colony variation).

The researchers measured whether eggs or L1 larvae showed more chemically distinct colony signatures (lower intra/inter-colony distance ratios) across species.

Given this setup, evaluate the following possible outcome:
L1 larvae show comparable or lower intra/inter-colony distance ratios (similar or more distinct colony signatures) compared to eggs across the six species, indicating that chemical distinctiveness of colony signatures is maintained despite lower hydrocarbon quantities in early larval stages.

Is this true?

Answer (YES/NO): NO